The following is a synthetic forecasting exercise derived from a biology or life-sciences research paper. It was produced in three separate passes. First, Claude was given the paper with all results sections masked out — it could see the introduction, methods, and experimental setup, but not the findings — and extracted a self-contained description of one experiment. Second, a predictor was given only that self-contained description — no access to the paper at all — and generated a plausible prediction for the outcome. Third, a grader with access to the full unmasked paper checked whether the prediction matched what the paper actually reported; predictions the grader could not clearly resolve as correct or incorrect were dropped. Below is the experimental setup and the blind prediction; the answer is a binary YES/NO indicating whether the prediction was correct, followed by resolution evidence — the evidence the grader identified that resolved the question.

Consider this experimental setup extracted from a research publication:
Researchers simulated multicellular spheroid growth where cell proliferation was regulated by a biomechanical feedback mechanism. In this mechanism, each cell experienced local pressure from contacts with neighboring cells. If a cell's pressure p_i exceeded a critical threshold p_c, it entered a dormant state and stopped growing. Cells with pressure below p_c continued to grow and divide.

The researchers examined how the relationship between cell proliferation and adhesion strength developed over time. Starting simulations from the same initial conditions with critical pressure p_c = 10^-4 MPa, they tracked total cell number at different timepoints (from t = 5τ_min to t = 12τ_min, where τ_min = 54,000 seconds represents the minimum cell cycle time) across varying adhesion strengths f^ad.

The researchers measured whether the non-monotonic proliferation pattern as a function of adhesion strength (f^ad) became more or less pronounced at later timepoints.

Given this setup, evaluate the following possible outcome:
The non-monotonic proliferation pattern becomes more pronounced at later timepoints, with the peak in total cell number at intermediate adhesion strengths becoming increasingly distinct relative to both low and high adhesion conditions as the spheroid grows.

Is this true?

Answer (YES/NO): YES